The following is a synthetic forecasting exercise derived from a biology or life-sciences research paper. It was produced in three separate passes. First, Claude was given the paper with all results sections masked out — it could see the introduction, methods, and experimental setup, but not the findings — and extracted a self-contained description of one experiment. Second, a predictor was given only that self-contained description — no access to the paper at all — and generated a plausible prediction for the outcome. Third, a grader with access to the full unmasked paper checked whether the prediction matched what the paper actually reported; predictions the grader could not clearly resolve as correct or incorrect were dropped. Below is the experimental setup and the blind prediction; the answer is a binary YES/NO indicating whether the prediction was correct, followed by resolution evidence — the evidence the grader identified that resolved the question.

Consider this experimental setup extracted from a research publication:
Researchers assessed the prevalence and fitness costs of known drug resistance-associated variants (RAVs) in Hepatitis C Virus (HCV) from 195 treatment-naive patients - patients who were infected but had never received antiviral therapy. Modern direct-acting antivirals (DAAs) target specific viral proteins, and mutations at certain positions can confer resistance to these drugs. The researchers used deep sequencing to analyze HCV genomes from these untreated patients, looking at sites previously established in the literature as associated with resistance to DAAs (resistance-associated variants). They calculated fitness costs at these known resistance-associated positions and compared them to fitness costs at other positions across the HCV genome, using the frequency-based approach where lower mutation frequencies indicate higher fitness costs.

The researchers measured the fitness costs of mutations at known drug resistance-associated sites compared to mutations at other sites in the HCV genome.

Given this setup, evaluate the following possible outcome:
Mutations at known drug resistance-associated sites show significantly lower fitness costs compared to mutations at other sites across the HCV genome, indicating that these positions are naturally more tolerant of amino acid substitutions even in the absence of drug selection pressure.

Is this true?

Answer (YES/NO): NO